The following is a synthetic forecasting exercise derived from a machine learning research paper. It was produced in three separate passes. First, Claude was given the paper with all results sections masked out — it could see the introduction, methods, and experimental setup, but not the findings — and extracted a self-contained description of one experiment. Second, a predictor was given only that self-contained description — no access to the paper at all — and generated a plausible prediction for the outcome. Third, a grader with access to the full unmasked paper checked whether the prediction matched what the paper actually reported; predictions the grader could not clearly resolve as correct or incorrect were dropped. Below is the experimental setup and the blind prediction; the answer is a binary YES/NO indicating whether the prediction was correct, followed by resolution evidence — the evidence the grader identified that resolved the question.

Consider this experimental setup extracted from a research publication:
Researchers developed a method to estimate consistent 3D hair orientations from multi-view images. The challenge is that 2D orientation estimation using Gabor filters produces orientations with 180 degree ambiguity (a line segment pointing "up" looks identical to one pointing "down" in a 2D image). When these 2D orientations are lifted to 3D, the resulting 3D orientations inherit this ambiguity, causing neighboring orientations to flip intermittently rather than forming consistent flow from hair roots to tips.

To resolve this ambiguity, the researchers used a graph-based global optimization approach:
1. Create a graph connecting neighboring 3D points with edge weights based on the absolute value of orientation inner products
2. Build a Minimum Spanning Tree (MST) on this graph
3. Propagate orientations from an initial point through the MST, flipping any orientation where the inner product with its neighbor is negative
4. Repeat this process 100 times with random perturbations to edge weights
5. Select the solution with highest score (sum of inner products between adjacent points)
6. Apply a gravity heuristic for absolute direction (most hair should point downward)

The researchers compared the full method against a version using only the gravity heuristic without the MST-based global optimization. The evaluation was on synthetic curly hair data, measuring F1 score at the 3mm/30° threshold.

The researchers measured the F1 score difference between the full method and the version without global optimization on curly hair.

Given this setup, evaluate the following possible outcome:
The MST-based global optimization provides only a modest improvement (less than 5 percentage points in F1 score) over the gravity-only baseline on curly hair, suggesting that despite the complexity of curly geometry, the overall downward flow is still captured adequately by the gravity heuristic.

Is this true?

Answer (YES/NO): NO